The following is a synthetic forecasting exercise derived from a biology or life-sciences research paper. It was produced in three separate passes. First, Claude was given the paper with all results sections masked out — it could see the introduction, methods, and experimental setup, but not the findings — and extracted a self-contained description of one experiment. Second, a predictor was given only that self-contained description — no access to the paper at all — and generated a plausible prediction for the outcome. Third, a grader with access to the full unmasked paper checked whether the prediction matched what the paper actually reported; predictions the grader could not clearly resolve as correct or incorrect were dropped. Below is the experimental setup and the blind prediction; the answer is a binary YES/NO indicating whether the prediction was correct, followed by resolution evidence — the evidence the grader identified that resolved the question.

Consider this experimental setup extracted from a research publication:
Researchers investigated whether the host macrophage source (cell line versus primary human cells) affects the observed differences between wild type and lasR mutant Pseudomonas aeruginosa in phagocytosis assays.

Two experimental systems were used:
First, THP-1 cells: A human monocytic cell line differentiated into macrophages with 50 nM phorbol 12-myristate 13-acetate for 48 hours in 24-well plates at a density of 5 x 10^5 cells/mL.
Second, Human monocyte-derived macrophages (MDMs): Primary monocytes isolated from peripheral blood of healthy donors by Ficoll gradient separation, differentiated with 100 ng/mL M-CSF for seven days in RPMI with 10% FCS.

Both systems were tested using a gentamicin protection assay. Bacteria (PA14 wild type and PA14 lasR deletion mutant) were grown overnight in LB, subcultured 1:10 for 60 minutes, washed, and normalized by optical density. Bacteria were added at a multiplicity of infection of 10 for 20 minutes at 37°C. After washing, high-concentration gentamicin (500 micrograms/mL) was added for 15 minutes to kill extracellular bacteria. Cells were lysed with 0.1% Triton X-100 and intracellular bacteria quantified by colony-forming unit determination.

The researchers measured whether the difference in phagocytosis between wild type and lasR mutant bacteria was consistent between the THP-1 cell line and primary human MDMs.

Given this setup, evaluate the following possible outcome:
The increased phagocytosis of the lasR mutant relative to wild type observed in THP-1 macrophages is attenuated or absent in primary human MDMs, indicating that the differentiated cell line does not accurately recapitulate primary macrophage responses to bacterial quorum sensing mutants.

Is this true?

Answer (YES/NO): NO